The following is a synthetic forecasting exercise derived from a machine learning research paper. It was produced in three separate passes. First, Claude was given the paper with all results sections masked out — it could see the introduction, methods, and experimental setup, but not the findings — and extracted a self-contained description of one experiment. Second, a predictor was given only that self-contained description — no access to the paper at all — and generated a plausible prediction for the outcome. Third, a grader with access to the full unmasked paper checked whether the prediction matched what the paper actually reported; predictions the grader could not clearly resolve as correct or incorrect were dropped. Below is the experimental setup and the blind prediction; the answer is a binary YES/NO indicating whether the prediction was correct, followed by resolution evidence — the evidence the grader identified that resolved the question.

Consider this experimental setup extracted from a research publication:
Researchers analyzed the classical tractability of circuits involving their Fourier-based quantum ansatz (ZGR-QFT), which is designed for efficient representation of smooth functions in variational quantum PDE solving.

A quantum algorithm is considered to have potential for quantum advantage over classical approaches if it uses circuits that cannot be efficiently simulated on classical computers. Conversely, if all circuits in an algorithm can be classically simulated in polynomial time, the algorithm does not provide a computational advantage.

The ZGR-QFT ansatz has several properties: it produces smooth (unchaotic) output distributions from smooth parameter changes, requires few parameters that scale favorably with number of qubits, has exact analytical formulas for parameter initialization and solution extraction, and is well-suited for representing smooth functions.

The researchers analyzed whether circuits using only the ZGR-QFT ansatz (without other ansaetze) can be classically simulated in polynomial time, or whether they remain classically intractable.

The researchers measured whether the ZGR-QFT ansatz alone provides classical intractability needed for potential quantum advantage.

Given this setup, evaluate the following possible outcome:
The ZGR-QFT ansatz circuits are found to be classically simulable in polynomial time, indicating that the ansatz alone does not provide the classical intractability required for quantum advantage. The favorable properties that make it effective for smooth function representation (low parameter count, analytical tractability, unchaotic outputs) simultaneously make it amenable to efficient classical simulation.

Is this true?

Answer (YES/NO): YES